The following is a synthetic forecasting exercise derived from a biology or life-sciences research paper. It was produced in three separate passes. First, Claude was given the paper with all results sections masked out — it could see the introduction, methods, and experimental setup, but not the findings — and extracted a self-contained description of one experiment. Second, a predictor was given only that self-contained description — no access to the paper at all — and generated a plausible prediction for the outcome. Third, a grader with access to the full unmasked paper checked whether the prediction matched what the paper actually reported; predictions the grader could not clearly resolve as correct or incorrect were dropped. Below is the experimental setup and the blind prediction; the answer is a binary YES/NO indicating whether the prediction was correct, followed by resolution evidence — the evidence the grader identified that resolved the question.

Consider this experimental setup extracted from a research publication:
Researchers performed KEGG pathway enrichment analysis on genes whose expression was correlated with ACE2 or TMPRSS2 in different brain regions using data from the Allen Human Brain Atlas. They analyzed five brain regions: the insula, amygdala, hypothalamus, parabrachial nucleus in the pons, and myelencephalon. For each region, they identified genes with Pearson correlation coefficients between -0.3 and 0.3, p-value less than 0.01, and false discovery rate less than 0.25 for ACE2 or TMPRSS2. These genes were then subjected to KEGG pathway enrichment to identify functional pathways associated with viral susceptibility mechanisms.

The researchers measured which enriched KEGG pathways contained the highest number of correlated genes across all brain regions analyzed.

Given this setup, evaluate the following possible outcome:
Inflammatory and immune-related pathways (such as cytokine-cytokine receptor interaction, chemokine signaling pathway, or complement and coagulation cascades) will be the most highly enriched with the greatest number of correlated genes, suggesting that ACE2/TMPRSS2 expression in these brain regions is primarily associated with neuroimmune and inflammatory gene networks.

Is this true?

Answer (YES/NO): NO